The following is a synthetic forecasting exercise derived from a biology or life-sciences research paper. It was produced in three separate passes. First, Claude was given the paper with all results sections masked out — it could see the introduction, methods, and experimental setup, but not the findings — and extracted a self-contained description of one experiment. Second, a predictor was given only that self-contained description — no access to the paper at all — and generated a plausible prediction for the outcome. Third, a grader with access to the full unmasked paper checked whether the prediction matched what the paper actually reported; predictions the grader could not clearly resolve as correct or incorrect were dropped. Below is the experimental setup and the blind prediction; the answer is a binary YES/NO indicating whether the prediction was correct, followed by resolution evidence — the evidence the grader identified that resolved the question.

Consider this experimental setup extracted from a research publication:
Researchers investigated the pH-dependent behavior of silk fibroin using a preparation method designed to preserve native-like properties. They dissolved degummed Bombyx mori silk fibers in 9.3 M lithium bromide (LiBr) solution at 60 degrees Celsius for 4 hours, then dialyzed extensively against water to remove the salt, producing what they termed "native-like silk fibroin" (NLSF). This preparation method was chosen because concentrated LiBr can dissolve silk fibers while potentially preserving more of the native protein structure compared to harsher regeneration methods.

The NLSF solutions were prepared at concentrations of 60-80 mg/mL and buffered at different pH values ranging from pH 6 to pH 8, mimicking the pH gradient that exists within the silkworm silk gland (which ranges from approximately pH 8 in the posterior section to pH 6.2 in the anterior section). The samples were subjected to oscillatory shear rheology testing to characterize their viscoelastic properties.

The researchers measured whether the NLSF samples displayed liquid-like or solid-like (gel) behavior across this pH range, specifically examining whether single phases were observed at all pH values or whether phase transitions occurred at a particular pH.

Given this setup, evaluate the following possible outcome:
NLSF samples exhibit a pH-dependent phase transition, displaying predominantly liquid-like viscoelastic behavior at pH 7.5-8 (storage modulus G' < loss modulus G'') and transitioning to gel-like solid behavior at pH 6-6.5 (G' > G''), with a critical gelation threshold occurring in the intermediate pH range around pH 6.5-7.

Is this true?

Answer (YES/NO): NO